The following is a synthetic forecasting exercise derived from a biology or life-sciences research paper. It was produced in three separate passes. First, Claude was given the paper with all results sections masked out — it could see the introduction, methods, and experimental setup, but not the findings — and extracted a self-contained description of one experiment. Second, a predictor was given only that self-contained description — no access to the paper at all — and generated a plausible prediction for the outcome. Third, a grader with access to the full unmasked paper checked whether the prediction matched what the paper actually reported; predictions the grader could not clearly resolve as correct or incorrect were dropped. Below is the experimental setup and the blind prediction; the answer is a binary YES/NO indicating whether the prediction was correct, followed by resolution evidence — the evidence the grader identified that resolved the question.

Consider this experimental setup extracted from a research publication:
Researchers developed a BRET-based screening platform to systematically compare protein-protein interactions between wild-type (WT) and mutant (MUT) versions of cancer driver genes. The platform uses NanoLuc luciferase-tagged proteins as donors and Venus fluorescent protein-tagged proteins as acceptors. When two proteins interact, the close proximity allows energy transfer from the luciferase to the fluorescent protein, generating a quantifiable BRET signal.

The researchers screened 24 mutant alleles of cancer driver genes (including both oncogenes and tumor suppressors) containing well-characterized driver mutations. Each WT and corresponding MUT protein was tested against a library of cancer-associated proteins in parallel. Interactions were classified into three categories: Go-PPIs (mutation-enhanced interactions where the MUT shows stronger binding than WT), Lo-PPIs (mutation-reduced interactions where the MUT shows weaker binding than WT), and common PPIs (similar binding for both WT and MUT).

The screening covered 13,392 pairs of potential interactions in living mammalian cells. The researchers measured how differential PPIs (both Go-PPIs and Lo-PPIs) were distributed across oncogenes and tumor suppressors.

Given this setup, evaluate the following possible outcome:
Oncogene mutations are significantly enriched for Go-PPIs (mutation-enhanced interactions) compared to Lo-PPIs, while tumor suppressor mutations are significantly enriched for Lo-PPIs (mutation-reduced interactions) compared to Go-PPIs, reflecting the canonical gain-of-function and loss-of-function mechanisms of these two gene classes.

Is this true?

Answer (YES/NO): NO